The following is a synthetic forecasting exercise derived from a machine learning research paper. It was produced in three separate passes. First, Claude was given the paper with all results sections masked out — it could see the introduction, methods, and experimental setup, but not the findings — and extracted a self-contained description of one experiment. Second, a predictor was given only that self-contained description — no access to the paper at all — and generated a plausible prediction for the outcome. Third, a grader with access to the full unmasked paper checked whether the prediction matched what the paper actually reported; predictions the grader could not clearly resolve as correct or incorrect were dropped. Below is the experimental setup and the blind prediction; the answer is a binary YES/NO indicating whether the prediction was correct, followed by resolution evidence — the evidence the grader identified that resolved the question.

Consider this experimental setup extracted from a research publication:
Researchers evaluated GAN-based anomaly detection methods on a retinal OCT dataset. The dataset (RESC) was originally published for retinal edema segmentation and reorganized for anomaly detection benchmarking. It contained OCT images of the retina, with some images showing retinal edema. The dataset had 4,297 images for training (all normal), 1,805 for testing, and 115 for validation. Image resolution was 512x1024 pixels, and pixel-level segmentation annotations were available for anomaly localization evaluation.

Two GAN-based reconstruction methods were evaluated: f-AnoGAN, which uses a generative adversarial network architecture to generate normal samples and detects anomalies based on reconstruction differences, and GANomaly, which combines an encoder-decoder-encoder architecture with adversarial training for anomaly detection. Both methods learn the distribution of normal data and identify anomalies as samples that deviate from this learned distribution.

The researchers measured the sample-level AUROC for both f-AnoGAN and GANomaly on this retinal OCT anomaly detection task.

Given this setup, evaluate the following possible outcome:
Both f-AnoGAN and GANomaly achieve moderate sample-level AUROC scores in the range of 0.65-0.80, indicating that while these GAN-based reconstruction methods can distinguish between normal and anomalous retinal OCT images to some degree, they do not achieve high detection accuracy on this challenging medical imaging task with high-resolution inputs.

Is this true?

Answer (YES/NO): NO